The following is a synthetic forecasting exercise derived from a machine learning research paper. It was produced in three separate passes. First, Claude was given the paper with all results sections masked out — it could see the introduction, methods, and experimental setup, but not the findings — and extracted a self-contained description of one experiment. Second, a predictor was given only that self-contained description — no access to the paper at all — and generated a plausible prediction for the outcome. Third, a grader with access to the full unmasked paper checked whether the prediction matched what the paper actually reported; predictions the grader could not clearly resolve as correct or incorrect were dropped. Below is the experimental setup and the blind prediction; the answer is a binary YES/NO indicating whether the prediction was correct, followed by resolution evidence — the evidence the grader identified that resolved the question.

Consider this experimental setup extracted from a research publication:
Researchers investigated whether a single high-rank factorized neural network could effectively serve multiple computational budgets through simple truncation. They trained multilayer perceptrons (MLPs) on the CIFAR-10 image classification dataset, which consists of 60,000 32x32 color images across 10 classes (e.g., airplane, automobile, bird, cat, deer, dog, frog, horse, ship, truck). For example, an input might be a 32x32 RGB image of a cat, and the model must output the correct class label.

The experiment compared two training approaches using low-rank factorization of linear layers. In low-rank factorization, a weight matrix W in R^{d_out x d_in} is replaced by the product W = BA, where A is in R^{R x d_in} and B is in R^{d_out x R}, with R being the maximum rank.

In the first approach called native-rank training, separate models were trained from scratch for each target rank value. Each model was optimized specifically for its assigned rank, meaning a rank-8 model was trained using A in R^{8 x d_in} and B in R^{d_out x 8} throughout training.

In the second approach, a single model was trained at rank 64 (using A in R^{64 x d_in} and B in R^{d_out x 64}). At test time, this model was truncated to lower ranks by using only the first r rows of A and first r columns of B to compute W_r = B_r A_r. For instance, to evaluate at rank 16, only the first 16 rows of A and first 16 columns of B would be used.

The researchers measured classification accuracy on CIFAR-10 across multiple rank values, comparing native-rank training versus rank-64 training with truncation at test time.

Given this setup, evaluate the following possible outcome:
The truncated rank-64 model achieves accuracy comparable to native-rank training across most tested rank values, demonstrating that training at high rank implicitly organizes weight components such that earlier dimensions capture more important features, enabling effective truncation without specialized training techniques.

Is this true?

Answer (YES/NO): NO